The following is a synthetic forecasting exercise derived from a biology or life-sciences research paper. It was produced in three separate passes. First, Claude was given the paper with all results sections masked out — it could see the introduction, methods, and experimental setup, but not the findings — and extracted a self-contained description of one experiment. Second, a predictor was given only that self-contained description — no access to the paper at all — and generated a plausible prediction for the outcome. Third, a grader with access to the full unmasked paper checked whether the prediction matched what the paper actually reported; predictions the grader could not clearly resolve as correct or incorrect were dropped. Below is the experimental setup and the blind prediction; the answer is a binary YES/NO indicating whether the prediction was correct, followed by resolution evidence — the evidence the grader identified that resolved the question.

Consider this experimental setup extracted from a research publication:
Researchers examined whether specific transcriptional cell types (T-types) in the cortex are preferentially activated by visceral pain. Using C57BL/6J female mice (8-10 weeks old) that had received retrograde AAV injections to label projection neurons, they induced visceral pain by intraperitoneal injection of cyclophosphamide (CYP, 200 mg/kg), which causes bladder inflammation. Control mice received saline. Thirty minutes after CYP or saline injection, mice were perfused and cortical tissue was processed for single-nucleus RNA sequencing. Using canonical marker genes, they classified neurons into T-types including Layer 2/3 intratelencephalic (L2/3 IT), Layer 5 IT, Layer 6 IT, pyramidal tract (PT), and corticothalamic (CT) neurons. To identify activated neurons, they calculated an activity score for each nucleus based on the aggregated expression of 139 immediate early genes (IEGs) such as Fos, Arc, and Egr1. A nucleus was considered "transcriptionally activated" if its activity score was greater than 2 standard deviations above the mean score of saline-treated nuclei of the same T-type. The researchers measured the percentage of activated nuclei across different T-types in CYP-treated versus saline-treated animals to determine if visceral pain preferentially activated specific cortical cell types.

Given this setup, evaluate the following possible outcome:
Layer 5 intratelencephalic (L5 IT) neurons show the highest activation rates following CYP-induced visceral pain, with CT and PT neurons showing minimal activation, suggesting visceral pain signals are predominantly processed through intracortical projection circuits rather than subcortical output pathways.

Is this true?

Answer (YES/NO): NO